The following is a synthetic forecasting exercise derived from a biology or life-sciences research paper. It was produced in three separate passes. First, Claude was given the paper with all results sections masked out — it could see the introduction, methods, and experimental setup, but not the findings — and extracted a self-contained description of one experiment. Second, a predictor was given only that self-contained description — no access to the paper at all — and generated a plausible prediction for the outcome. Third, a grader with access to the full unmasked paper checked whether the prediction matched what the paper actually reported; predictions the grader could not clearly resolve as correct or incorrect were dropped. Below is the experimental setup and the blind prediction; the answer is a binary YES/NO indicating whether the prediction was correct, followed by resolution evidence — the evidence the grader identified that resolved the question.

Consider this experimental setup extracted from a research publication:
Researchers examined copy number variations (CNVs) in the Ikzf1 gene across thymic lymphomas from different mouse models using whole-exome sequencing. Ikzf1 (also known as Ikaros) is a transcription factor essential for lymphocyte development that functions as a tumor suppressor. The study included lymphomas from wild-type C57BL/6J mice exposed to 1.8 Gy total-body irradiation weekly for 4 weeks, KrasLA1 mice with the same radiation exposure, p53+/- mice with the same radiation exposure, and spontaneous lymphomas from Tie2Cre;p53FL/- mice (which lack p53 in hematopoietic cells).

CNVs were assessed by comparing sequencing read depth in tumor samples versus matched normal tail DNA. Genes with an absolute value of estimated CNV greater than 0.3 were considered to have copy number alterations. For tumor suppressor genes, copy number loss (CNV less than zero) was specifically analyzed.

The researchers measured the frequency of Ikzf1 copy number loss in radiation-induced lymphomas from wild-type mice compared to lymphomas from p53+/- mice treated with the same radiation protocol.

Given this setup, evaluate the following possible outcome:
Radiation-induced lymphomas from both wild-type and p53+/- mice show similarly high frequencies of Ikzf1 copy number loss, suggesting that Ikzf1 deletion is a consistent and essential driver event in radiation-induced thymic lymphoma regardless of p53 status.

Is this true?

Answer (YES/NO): NO